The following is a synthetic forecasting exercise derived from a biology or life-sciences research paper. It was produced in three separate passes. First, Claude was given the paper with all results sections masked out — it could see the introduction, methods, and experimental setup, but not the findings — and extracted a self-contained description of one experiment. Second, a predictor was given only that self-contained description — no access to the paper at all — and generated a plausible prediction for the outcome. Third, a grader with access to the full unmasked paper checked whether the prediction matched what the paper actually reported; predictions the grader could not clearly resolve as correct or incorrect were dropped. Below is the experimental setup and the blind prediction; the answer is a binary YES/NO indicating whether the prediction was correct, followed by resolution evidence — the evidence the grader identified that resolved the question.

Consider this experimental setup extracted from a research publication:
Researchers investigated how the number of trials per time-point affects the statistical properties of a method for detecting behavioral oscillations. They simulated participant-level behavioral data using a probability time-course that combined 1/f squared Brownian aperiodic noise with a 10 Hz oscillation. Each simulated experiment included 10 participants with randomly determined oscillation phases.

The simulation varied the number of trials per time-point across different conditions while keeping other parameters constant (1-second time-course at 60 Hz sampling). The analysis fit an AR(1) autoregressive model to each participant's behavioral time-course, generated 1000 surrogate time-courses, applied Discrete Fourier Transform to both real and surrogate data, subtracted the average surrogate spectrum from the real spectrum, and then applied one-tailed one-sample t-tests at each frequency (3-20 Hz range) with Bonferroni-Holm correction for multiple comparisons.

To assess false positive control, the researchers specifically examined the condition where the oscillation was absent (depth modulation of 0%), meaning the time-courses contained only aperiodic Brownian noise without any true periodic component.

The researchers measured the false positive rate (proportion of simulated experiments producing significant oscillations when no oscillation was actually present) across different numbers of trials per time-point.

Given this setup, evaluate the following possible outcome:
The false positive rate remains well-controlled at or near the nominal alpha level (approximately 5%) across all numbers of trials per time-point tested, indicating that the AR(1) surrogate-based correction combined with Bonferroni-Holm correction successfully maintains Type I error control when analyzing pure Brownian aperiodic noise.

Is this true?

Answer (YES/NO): NO